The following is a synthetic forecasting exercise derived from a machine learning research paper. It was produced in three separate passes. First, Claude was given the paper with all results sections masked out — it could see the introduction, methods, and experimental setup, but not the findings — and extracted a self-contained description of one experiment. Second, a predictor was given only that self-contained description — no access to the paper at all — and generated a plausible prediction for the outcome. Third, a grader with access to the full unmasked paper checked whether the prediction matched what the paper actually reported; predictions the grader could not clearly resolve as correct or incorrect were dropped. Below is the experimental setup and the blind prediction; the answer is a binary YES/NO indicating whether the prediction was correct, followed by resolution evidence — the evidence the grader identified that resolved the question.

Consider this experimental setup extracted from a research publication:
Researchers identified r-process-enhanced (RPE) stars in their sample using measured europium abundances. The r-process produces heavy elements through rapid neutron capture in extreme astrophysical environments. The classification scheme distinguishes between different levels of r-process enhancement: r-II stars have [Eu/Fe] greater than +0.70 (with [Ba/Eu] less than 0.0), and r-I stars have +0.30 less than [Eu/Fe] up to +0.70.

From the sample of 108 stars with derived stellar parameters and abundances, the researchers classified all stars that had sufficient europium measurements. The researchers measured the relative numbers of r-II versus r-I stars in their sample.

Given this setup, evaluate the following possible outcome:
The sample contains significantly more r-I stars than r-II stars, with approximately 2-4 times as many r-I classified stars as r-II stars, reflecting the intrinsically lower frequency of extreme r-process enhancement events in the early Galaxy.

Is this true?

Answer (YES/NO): YES